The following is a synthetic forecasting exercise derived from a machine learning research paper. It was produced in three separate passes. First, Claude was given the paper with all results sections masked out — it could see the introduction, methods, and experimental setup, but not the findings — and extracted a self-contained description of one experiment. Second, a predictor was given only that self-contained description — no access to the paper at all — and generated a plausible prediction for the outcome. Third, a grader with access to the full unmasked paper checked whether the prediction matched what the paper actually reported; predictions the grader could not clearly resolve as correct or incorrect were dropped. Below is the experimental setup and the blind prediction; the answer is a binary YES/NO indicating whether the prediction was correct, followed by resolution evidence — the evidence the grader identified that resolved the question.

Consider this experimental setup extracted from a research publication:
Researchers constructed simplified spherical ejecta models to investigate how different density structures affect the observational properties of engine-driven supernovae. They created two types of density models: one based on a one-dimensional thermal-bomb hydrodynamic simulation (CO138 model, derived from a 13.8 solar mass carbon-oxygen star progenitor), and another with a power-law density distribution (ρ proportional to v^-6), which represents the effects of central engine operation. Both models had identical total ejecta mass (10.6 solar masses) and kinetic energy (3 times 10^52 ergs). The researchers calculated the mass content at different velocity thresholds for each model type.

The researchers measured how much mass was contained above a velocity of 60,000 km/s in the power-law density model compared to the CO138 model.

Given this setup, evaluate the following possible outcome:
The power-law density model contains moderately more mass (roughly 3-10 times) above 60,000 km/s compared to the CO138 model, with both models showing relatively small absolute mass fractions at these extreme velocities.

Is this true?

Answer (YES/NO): YES